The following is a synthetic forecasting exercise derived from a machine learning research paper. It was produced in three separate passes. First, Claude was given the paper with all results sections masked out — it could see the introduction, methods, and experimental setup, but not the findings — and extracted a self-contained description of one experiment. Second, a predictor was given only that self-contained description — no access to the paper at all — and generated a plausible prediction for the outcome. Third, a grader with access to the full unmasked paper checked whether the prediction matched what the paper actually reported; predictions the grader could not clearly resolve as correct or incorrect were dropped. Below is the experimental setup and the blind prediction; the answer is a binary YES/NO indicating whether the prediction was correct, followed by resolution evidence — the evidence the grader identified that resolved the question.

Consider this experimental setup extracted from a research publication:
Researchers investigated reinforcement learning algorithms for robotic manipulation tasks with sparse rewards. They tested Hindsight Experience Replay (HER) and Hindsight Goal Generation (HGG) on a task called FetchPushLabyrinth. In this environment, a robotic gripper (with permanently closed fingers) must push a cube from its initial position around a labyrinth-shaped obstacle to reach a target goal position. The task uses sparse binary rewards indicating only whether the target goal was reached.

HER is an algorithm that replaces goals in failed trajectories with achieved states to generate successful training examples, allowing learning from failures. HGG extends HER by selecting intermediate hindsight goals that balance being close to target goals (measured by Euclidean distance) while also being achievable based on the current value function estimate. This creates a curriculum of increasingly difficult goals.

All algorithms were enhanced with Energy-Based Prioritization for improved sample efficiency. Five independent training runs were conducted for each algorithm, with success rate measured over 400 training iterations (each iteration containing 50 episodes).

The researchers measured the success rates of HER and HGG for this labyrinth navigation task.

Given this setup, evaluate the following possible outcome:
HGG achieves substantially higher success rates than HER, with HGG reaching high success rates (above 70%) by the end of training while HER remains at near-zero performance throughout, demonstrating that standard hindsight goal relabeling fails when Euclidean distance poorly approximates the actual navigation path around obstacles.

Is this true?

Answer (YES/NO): NO